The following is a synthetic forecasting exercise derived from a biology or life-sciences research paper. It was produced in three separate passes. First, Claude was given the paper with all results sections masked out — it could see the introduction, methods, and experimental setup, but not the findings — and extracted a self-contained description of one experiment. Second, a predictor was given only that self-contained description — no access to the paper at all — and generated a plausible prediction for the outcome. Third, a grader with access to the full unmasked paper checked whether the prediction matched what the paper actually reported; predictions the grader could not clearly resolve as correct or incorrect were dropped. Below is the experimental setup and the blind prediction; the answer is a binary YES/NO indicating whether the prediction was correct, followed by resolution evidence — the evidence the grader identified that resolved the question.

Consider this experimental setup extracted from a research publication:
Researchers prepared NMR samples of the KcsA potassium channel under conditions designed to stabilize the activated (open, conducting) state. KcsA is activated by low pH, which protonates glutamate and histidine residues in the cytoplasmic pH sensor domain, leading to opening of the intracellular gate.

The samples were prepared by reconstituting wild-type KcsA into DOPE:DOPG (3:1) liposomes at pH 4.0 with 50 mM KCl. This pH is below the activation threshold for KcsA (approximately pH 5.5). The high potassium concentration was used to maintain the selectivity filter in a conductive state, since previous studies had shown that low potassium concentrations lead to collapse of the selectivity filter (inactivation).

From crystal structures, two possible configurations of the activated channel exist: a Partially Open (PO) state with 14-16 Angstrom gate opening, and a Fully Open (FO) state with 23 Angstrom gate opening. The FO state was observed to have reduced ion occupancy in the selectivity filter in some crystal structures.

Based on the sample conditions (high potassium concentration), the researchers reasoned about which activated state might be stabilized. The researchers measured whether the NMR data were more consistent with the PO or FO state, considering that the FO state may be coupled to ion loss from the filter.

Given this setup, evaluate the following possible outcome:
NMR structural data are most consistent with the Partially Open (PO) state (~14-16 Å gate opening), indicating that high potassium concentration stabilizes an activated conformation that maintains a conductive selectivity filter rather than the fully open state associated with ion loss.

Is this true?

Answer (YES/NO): YES